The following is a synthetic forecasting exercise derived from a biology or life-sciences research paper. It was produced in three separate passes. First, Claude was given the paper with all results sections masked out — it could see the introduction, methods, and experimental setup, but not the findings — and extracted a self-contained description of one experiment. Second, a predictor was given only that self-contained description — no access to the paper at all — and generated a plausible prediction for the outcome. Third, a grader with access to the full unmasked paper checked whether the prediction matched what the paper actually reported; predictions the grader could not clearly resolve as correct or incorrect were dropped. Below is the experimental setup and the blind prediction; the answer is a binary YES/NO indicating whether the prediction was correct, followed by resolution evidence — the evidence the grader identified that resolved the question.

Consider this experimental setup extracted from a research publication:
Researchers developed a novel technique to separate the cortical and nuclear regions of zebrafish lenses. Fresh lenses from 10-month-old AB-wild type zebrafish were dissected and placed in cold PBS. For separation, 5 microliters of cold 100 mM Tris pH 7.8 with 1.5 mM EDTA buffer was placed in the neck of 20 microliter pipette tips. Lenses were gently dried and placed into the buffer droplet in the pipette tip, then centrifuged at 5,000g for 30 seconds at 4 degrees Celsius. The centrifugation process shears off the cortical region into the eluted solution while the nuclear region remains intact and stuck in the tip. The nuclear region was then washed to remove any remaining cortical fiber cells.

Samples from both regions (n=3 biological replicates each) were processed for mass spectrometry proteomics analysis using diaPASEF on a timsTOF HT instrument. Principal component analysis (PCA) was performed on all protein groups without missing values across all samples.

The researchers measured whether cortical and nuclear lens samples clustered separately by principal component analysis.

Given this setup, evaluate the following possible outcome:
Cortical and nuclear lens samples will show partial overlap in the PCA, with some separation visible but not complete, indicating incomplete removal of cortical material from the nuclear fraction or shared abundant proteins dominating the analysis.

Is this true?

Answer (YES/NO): NO